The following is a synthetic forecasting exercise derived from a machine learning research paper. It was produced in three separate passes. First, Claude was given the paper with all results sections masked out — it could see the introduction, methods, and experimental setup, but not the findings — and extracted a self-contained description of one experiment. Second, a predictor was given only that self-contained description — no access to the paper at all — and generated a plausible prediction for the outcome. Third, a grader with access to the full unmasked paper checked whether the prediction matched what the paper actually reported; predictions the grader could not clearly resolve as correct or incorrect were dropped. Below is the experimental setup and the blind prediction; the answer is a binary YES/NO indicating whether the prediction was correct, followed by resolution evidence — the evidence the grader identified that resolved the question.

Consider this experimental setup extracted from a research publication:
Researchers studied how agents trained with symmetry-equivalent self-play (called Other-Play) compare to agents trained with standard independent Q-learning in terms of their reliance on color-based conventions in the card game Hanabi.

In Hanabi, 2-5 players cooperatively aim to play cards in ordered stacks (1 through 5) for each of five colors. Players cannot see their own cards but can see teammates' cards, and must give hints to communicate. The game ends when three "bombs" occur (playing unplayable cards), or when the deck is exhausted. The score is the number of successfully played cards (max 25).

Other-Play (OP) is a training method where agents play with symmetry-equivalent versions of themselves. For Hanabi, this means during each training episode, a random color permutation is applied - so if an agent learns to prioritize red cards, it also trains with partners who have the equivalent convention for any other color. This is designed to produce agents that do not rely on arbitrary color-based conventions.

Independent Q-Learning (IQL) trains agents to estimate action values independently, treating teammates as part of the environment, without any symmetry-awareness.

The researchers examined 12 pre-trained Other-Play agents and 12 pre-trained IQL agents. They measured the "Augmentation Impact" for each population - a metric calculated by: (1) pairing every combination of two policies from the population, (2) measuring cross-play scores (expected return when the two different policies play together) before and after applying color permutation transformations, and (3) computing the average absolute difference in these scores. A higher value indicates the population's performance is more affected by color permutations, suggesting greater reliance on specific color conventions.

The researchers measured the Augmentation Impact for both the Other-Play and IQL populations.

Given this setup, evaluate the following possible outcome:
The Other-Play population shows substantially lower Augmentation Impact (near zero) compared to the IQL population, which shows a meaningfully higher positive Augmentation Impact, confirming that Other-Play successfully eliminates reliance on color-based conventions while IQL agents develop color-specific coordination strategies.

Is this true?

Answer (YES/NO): YES